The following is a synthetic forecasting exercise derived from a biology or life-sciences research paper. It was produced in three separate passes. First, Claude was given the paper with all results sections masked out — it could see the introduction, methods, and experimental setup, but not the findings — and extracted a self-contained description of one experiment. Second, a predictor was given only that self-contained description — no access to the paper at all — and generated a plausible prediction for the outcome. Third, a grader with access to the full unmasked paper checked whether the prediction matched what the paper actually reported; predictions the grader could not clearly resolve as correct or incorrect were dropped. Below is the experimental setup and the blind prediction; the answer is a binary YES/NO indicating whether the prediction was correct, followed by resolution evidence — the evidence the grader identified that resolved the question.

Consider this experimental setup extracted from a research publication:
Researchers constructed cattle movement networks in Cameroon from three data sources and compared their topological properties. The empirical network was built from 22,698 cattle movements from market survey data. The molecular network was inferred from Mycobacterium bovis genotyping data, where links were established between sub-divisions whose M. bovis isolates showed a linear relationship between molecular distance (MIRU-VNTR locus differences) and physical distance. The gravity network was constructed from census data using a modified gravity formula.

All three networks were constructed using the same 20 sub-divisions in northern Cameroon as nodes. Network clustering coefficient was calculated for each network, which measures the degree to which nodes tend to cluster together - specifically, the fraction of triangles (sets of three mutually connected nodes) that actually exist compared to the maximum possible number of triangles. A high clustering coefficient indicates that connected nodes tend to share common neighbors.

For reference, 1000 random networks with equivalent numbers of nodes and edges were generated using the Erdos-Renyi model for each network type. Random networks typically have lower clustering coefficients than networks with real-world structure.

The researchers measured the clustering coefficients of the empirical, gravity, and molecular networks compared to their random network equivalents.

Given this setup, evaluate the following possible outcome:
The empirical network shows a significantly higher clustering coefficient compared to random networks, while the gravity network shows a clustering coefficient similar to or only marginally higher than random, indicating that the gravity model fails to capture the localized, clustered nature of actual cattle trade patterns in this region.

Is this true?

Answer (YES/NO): NO